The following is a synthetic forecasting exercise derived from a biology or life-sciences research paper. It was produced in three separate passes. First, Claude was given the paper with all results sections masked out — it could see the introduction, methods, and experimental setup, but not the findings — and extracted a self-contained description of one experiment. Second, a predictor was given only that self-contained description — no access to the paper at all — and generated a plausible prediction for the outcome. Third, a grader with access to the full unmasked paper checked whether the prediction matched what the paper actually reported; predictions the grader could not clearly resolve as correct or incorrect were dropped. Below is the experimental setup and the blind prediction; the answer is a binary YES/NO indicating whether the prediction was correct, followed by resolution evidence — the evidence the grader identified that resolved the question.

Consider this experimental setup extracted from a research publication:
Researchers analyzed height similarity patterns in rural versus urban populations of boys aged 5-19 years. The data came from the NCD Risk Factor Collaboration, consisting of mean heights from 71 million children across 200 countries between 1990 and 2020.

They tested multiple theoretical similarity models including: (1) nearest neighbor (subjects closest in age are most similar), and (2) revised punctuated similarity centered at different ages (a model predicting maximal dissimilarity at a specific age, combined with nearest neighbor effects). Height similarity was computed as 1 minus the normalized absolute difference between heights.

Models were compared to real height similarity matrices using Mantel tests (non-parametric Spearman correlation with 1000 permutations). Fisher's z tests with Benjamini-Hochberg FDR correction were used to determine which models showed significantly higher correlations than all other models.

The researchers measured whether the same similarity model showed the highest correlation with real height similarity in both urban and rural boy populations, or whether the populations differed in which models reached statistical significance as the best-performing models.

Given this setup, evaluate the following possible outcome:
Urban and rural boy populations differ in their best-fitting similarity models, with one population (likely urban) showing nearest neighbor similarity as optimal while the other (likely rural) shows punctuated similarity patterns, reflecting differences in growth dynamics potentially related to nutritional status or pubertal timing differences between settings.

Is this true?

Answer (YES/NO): NO